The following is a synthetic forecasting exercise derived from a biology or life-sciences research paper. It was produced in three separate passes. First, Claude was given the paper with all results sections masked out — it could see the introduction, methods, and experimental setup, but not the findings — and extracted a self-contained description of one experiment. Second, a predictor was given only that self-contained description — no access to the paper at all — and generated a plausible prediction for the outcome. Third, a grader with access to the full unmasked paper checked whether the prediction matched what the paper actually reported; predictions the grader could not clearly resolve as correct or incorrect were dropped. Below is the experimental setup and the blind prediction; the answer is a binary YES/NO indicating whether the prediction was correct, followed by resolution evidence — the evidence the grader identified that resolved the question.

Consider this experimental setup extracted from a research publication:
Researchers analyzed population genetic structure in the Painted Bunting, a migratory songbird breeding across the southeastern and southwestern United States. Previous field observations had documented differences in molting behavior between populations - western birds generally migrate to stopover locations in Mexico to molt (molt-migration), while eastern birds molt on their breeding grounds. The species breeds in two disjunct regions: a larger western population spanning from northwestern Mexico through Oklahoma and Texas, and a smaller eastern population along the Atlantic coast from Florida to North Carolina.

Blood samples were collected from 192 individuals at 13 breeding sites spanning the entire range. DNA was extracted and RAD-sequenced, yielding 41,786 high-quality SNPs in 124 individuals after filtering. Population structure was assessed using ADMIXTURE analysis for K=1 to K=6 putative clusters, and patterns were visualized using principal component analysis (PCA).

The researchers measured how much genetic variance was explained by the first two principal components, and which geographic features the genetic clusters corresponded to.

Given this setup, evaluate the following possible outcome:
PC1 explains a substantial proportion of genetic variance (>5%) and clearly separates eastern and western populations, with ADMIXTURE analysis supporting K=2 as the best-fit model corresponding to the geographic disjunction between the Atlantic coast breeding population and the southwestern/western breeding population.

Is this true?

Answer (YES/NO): NO